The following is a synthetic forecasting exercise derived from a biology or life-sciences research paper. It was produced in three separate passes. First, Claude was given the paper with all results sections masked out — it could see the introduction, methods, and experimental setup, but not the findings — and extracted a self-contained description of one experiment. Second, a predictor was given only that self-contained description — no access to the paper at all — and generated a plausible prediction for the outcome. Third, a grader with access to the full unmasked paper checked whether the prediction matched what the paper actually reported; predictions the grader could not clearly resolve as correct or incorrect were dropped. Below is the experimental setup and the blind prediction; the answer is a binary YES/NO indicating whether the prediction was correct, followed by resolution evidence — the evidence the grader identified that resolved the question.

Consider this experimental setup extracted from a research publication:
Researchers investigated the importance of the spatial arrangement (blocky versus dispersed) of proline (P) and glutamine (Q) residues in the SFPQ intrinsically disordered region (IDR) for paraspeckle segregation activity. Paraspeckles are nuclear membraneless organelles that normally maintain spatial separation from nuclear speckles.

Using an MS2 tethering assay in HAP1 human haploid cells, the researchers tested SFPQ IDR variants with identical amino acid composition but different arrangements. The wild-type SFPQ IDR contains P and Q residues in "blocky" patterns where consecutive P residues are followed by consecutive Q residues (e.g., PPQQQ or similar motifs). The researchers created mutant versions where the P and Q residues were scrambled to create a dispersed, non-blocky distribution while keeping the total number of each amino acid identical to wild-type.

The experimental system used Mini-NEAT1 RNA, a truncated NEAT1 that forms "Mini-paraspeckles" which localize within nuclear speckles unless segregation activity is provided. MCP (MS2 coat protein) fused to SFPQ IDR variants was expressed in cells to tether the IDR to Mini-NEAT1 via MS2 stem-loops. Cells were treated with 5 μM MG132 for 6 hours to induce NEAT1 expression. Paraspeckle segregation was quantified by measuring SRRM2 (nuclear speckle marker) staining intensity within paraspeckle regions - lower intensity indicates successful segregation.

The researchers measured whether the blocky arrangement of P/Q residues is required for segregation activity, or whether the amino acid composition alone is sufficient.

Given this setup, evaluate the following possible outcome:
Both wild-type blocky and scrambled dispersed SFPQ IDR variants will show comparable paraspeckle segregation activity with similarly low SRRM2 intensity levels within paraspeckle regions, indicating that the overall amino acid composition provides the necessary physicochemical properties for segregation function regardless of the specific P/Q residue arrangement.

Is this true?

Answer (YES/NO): NO